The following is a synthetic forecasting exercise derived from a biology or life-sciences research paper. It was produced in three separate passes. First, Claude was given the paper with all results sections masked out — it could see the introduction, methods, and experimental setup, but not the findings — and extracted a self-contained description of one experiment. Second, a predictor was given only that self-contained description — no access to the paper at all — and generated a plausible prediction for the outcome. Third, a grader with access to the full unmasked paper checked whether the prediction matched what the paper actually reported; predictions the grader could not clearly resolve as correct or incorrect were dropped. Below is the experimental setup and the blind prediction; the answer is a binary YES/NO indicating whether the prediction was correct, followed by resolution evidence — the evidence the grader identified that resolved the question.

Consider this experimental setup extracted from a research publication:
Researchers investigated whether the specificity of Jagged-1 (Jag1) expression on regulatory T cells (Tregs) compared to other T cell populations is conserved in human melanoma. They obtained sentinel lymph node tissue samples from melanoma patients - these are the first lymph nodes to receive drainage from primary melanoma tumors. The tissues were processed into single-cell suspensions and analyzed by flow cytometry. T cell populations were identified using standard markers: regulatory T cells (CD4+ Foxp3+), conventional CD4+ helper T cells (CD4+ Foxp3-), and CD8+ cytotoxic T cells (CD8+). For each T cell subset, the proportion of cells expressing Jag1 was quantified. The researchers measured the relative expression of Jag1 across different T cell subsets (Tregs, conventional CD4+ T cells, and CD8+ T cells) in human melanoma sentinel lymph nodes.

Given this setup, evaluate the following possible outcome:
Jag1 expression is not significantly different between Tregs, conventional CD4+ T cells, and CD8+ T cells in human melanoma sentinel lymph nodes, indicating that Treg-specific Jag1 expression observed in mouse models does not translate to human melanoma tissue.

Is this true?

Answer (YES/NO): NO